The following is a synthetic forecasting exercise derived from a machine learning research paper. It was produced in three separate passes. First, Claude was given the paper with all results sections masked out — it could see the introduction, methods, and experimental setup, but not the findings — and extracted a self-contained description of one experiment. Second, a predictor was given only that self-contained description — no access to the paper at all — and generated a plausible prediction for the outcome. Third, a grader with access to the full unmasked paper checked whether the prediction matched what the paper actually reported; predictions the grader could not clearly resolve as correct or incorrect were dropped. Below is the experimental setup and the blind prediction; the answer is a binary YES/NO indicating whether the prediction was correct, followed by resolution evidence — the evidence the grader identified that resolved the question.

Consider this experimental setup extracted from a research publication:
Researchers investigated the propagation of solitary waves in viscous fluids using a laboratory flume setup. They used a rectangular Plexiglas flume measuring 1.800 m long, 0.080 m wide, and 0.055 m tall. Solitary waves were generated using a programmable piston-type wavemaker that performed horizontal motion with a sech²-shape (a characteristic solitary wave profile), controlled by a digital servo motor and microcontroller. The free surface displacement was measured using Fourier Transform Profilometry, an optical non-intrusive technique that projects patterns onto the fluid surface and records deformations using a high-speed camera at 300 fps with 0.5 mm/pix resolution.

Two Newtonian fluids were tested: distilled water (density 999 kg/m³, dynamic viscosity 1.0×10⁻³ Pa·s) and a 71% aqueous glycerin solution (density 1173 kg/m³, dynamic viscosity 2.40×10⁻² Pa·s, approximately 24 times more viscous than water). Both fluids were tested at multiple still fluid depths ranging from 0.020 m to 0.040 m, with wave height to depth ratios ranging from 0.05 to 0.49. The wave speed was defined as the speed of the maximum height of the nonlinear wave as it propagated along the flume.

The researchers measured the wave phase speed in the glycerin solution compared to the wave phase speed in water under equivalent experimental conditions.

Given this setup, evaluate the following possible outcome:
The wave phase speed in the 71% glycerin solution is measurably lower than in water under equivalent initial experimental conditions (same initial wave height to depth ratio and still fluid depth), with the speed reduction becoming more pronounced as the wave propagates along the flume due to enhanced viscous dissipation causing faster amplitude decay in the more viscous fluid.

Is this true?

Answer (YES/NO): NO